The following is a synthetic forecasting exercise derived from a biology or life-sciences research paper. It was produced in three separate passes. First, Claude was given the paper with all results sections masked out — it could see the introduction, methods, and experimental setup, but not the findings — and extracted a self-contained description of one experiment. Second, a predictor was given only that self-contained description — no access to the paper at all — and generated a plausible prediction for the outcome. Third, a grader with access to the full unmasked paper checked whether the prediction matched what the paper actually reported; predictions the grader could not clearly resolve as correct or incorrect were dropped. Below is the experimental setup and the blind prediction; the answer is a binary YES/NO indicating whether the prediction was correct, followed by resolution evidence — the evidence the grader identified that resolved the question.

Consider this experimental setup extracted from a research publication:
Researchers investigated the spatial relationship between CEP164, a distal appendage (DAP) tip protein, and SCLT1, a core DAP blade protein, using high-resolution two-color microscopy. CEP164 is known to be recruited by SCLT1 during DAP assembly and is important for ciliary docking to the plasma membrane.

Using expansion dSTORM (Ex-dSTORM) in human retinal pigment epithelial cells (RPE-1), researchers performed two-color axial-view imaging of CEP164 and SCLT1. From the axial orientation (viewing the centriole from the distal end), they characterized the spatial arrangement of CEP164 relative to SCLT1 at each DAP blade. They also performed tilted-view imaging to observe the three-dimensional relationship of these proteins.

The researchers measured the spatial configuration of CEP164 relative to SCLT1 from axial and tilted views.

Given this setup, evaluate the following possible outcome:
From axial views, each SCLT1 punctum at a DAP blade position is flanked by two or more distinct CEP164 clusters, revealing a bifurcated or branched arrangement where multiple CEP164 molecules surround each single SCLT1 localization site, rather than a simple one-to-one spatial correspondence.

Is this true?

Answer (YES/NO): NO